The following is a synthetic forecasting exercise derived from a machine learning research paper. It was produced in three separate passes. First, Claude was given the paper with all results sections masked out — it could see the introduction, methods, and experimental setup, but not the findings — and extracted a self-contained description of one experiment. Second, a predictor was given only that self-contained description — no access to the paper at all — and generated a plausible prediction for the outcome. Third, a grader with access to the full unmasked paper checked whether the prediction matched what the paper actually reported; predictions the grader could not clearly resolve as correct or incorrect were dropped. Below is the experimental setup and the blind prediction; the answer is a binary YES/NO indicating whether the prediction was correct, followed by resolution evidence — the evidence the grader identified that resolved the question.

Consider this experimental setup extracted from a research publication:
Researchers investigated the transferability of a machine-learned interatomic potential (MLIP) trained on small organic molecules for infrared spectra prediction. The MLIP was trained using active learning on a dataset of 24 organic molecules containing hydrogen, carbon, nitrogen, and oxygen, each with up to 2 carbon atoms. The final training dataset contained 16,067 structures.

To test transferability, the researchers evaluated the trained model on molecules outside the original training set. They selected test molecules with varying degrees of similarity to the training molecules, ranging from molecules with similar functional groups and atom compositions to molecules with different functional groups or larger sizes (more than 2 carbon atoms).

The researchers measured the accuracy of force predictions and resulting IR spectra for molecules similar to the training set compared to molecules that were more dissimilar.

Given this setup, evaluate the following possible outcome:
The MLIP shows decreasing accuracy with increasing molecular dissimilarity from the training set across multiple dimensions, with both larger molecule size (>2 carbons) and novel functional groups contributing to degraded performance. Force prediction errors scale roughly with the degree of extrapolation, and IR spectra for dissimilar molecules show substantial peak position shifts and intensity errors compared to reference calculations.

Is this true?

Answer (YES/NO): NO